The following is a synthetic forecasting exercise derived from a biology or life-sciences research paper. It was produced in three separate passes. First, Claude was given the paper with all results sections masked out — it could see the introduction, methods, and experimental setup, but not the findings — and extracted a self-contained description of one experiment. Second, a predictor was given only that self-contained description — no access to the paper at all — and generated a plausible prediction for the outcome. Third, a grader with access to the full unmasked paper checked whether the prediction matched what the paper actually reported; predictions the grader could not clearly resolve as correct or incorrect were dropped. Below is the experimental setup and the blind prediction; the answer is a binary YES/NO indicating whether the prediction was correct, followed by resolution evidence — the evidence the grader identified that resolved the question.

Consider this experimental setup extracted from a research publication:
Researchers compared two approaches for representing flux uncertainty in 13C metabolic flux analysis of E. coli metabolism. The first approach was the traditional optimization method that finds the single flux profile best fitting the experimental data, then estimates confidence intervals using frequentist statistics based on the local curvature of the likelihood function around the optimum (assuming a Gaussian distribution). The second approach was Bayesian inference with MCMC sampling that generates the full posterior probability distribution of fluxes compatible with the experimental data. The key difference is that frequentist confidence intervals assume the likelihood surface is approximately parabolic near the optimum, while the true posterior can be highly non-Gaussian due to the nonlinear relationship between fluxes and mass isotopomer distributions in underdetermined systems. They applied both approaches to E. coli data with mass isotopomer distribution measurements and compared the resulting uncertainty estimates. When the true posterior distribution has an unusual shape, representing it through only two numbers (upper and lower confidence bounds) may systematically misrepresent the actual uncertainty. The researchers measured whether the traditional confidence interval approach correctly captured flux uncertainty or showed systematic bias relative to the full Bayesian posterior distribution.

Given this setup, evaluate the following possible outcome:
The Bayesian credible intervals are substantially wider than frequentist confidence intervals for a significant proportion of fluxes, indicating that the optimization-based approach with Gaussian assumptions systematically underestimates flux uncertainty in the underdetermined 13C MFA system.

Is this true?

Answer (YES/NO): NO